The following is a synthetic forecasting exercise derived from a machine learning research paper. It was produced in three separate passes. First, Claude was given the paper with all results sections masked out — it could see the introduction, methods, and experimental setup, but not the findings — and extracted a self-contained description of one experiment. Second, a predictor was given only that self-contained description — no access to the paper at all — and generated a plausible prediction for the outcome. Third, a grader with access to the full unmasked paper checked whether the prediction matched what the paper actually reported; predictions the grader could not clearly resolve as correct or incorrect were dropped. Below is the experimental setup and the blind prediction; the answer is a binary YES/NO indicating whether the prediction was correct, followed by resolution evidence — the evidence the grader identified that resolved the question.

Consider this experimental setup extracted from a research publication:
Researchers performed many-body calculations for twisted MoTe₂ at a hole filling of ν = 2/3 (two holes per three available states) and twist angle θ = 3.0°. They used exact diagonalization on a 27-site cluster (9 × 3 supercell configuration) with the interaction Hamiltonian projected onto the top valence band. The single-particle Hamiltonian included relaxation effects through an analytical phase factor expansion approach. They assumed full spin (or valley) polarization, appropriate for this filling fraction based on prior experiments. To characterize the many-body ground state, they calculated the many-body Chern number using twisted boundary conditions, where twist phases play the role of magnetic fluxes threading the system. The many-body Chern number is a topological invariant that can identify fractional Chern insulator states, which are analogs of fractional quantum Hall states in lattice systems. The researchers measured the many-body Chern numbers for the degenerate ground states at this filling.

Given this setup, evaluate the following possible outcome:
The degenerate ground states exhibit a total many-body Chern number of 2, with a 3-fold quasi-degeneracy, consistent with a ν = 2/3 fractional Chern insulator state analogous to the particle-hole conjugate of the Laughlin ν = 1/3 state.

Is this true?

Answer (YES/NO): YES